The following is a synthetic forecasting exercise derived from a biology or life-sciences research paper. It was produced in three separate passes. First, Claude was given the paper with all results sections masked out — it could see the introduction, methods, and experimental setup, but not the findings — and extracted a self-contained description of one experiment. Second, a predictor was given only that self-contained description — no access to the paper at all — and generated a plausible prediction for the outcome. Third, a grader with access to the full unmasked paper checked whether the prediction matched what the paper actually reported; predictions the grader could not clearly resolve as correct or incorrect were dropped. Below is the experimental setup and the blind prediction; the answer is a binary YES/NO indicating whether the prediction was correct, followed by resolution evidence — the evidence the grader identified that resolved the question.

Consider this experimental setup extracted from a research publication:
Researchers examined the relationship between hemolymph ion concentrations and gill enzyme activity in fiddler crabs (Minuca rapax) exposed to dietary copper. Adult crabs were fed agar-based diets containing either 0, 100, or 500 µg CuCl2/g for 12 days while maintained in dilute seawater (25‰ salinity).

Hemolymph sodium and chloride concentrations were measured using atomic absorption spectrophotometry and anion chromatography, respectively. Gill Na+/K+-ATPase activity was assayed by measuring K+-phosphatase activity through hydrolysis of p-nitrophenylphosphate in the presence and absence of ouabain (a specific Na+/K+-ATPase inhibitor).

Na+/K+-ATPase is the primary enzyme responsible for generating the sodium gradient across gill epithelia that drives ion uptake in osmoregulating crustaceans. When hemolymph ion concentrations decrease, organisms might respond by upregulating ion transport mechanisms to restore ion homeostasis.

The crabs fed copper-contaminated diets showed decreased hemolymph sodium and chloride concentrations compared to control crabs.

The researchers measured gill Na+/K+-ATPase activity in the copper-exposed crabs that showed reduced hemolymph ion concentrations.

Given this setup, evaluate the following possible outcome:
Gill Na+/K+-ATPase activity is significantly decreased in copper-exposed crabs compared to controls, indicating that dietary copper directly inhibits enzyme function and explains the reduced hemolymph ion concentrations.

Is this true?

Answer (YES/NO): NO